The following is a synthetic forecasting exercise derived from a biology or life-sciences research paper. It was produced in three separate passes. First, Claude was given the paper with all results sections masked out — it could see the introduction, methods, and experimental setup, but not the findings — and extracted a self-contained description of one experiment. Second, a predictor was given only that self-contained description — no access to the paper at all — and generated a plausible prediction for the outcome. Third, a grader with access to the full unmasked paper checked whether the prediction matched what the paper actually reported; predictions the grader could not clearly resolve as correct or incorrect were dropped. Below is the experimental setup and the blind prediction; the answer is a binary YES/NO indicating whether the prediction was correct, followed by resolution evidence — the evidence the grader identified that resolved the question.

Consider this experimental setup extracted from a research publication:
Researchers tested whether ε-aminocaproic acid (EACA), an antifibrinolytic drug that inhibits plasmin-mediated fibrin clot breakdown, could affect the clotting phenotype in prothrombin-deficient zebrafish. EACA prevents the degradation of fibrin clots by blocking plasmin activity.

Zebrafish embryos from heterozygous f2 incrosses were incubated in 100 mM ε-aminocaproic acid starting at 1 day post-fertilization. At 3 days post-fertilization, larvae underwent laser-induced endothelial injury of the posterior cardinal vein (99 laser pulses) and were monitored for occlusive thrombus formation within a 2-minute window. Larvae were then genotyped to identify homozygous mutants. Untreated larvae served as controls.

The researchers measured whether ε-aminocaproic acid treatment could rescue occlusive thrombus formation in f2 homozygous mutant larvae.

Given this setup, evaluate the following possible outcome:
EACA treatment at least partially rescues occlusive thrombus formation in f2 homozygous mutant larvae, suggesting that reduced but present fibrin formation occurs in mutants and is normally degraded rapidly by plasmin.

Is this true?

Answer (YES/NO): NO